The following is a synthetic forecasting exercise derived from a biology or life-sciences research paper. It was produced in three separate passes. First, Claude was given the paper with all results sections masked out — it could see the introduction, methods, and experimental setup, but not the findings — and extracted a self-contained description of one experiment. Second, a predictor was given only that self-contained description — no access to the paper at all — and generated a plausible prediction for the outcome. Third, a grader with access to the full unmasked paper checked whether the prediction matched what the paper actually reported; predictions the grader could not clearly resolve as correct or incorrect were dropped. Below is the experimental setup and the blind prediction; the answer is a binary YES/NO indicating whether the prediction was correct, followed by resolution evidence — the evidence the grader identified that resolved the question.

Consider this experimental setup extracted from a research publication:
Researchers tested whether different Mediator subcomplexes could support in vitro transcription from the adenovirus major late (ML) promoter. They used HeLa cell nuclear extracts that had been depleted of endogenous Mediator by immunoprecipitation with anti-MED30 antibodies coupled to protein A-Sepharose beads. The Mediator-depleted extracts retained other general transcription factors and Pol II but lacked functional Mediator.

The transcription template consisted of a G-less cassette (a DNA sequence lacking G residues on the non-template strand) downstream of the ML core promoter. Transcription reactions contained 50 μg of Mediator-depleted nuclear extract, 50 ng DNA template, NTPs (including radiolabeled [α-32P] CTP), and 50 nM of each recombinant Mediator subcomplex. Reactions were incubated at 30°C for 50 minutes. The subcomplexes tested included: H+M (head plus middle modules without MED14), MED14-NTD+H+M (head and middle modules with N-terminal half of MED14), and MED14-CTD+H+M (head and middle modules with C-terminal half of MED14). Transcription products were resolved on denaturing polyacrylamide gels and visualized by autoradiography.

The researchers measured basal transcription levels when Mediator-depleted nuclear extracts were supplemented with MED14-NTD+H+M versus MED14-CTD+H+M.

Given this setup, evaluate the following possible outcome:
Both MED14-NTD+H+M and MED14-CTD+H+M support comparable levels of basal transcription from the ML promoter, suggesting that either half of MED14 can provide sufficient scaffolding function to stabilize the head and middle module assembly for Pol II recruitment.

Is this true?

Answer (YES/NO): NO